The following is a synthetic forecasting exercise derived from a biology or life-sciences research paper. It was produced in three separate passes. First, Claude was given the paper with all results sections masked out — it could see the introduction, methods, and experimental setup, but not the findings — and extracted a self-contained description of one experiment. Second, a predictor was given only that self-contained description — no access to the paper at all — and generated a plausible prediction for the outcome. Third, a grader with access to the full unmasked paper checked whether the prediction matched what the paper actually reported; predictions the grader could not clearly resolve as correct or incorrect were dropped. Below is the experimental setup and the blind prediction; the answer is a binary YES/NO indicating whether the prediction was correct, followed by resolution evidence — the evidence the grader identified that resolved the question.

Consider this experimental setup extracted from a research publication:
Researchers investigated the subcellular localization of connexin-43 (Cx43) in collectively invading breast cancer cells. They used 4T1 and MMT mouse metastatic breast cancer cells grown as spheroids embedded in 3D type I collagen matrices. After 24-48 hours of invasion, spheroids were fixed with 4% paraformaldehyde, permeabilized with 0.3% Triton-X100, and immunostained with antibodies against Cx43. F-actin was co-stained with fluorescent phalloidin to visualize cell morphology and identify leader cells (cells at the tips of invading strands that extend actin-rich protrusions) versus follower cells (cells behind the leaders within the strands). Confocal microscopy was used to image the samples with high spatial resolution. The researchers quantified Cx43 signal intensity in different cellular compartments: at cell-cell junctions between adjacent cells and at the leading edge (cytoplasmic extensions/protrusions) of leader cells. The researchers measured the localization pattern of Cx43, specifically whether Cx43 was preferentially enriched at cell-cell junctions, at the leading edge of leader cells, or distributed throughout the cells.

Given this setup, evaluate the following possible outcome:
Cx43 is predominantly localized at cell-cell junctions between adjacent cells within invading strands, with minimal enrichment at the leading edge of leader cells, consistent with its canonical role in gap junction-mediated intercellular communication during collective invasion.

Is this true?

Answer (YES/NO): NO